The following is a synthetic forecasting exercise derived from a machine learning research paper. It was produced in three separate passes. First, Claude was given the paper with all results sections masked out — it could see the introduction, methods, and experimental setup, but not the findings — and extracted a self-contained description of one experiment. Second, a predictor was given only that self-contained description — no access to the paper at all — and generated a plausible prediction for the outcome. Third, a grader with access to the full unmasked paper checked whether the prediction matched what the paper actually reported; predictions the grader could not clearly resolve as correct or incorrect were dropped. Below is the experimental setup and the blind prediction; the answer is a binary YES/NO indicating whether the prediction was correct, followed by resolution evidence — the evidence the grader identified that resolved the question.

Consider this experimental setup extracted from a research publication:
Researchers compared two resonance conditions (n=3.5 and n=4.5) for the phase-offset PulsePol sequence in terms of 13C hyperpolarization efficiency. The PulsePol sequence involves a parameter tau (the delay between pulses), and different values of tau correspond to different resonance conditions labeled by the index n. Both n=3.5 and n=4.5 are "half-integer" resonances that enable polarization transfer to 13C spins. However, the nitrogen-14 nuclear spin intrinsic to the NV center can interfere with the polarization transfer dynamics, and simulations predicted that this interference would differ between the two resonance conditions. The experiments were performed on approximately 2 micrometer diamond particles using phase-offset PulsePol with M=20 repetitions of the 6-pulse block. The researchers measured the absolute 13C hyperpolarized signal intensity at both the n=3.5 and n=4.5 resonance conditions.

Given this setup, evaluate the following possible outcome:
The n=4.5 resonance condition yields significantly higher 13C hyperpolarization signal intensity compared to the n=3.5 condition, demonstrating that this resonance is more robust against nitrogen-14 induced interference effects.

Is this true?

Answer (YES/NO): YES